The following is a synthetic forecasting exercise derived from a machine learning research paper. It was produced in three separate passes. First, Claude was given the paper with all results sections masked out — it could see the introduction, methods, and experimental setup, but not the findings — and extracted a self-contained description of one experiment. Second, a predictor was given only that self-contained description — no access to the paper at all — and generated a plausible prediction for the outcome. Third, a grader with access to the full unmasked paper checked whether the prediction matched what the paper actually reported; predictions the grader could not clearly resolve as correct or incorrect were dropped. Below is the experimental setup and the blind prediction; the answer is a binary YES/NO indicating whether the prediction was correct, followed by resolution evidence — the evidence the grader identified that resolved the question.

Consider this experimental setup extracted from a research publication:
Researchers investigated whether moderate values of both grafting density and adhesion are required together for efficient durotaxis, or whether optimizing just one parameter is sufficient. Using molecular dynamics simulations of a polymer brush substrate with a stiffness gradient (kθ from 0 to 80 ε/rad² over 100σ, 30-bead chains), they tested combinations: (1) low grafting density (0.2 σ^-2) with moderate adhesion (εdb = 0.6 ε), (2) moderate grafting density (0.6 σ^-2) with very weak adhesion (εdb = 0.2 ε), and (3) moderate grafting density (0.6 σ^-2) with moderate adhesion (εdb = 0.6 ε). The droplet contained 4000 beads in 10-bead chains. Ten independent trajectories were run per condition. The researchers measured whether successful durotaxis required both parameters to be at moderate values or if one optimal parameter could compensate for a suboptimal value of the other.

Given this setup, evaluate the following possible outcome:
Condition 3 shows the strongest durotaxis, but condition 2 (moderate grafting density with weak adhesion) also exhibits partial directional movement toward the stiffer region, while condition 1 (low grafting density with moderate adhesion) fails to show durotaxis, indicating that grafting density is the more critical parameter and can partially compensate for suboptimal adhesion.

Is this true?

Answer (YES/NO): NO